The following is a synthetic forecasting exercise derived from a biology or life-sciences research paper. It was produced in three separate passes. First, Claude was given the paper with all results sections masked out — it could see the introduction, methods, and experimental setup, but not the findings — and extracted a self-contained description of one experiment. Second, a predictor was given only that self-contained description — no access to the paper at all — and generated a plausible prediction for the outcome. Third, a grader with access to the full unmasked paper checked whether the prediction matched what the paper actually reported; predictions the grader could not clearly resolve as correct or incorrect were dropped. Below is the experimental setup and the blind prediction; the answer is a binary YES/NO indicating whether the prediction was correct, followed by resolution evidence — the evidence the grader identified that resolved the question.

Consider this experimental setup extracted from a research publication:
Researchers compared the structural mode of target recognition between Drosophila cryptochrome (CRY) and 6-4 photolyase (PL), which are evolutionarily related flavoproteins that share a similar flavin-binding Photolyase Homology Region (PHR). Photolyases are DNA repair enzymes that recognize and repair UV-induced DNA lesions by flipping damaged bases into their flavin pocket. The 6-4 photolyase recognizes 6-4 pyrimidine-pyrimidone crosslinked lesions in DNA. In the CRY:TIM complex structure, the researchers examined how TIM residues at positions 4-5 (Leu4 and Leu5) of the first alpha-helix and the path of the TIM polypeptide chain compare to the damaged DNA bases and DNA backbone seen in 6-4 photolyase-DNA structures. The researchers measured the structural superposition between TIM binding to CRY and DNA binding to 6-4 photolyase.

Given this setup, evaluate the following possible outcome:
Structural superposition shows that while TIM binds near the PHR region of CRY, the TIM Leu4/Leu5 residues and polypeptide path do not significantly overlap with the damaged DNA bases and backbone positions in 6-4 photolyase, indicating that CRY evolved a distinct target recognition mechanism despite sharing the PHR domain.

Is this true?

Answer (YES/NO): NO